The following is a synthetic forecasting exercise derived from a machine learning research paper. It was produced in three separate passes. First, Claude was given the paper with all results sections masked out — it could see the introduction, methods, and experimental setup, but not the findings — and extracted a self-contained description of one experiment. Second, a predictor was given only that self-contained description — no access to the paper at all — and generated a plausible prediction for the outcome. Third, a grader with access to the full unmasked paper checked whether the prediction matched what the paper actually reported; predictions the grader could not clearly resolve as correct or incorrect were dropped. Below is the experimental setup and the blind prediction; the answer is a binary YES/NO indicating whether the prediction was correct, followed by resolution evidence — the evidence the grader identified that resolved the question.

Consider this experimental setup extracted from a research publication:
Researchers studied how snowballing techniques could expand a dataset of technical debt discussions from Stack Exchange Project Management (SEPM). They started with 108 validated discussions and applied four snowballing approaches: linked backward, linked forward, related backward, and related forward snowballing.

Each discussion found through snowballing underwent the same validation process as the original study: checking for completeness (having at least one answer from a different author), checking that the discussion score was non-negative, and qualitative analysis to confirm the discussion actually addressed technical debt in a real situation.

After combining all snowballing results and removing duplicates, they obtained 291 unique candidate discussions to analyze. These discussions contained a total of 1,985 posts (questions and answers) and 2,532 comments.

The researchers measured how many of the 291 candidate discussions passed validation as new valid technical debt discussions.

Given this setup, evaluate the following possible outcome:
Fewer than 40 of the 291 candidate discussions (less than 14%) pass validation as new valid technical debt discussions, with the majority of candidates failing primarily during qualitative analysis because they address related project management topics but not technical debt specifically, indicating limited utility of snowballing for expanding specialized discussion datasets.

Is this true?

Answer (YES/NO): NO